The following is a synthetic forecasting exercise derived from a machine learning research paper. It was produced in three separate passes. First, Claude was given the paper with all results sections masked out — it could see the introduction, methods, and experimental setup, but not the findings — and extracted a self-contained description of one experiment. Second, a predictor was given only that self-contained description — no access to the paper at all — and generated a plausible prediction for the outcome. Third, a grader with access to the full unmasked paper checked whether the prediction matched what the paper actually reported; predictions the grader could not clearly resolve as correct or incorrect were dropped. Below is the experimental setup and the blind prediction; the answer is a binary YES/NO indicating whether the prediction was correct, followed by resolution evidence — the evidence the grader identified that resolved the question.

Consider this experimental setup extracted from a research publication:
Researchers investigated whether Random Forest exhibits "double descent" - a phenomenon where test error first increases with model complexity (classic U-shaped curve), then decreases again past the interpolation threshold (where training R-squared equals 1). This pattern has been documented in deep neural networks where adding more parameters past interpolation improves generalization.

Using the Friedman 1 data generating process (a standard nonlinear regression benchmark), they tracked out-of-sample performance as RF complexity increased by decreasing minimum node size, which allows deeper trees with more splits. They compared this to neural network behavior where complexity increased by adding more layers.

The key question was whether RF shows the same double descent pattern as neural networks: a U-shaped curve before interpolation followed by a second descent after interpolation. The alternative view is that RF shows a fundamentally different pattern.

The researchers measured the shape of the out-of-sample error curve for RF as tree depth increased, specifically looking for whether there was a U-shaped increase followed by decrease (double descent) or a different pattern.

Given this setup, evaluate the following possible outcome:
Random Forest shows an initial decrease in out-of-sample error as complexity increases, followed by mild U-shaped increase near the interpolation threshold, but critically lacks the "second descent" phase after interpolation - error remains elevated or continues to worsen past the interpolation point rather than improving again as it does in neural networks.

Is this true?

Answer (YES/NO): NO